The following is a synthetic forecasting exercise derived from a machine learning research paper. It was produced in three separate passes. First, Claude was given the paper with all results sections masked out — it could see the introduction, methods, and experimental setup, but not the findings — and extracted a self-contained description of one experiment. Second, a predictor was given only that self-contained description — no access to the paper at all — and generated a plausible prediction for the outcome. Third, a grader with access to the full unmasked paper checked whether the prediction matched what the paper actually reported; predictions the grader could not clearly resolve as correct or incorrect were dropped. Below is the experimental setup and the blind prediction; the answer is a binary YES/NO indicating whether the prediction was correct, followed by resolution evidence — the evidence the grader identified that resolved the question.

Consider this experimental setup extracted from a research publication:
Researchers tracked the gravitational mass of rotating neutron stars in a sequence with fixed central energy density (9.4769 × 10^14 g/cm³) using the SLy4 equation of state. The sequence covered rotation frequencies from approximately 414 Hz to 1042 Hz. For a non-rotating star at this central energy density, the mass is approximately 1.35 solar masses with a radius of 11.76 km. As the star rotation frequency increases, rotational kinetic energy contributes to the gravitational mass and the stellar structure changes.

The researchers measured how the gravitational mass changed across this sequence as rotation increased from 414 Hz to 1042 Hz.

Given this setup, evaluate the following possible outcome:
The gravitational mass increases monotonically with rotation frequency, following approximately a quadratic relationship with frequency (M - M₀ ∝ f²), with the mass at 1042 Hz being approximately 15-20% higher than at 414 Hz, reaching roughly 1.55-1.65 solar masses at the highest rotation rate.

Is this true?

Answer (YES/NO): NO